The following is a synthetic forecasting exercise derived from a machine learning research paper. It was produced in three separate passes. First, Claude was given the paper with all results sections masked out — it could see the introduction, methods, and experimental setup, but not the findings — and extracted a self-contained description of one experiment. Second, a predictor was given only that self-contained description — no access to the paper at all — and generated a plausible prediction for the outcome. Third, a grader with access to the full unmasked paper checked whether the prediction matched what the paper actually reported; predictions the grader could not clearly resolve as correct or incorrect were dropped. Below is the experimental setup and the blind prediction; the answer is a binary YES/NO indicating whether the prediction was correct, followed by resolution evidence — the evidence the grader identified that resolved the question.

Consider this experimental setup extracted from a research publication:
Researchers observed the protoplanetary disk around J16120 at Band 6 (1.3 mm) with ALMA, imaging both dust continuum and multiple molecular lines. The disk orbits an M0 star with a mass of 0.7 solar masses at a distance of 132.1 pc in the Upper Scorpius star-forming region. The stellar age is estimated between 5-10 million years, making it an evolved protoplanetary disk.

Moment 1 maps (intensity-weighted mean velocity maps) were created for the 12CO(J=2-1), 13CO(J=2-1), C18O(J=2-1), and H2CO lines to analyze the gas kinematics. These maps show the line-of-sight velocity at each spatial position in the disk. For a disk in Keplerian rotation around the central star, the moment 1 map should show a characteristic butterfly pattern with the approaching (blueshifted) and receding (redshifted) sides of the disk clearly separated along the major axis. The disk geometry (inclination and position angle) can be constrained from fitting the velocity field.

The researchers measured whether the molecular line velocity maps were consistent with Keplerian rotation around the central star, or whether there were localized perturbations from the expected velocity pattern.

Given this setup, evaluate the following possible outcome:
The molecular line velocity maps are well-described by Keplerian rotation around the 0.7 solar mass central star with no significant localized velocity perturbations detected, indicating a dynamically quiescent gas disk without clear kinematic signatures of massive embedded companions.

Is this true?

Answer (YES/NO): NO